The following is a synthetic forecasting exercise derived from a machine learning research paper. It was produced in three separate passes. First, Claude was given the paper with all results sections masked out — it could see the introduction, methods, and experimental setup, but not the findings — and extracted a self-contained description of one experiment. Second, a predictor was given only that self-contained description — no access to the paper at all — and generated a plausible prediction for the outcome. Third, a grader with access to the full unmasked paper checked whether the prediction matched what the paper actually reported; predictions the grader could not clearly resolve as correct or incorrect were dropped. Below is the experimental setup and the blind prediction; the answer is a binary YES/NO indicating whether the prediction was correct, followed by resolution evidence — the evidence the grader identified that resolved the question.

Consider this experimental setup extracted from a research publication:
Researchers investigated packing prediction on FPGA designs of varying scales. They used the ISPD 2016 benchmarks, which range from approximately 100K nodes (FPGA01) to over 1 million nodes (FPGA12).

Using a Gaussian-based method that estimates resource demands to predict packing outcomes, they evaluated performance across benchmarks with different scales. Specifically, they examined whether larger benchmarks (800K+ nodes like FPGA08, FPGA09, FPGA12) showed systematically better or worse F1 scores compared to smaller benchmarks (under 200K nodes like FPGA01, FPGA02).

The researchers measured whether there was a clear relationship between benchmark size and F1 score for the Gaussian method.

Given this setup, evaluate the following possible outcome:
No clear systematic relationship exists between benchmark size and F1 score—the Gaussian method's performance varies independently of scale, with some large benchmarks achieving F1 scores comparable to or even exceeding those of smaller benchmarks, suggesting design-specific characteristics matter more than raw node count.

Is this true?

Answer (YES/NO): YES